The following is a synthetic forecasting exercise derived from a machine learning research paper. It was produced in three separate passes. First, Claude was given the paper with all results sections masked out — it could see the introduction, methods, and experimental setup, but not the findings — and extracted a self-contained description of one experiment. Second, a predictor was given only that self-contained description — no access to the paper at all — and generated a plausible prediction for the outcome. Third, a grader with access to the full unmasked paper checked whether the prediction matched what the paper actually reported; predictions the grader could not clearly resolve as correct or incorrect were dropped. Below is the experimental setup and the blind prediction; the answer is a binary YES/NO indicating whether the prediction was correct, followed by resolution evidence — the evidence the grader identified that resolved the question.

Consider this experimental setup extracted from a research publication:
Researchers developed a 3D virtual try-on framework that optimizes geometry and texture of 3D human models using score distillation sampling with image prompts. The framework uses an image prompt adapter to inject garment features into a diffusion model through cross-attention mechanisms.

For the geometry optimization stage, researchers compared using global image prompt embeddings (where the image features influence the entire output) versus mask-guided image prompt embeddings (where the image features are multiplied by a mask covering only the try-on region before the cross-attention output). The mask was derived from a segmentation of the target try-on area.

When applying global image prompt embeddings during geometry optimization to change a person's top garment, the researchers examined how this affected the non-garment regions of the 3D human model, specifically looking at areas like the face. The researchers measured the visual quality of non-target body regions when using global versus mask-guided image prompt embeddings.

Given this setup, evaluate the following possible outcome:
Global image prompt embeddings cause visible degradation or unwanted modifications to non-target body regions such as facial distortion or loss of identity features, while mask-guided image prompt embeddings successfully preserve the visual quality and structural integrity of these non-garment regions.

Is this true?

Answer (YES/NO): YES